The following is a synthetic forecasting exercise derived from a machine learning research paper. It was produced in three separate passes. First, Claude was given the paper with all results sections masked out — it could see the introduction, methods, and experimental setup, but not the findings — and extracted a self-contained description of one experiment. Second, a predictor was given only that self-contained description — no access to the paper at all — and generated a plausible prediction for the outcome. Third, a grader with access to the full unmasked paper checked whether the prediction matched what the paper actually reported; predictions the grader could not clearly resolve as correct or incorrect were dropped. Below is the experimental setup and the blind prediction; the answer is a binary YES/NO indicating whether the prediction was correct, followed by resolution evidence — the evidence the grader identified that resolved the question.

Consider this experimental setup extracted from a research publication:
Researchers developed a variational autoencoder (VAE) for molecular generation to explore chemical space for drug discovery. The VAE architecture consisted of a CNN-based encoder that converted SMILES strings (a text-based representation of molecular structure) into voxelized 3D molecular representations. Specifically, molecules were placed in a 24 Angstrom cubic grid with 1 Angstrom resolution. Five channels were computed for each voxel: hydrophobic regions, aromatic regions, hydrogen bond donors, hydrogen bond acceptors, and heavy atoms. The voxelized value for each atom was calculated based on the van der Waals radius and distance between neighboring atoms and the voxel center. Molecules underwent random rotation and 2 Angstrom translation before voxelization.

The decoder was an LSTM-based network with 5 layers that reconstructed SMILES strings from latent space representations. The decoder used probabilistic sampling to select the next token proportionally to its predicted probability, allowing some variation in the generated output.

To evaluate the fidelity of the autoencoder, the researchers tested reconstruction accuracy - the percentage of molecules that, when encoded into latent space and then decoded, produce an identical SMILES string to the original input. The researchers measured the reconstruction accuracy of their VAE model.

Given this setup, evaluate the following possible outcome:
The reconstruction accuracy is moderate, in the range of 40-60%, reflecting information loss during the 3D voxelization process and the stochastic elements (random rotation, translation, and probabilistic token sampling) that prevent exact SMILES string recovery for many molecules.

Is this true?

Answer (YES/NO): NO